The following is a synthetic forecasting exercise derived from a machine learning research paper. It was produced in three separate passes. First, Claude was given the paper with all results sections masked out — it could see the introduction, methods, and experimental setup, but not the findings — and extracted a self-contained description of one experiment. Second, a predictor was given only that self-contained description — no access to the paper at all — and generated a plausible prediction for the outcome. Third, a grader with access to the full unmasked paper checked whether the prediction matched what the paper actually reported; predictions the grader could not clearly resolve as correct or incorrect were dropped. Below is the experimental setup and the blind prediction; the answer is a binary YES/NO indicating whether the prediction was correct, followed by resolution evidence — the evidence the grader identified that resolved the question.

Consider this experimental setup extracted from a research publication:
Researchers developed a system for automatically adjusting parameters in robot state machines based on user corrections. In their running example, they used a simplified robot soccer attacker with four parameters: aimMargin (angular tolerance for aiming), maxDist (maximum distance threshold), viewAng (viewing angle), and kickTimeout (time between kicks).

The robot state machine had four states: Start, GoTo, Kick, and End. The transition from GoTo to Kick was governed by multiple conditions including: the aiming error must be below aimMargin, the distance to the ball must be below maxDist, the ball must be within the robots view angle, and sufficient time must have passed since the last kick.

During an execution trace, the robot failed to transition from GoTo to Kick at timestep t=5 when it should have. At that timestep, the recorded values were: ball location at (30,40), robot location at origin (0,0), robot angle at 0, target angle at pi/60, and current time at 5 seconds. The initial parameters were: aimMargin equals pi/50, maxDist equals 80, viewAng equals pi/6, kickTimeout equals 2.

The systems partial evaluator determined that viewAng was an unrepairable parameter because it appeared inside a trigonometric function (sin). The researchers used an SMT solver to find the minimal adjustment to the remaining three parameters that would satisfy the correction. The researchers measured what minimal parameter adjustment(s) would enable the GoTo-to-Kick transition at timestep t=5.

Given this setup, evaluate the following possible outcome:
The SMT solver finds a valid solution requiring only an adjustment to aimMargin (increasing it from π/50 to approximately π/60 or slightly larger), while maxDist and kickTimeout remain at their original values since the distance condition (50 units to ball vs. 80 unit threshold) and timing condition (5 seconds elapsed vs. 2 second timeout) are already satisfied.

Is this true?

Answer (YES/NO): NO